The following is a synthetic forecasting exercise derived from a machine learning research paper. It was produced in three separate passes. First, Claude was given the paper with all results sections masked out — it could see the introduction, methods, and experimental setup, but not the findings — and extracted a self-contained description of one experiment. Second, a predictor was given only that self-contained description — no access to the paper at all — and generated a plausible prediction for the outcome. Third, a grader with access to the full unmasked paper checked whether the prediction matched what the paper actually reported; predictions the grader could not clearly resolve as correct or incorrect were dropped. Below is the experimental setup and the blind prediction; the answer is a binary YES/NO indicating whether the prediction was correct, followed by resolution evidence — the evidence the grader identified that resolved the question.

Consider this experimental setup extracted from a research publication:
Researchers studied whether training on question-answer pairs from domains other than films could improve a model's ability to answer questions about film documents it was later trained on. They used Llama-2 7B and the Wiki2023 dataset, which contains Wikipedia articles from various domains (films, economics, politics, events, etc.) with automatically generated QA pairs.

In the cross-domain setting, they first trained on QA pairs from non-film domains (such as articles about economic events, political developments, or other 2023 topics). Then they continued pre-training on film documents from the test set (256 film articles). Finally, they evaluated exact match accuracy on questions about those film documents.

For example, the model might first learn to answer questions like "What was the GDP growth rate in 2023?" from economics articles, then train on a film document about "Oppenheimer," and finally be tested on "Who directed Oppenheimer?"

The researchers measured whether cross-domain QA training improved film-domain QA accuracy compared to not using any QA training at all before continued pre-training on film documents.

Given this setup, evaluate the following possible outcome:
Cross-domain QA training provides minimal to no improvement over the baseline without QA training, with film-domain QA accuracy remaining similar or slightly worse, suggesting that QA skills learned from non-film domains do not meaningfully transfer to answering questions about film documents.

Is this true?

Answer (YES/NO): NO